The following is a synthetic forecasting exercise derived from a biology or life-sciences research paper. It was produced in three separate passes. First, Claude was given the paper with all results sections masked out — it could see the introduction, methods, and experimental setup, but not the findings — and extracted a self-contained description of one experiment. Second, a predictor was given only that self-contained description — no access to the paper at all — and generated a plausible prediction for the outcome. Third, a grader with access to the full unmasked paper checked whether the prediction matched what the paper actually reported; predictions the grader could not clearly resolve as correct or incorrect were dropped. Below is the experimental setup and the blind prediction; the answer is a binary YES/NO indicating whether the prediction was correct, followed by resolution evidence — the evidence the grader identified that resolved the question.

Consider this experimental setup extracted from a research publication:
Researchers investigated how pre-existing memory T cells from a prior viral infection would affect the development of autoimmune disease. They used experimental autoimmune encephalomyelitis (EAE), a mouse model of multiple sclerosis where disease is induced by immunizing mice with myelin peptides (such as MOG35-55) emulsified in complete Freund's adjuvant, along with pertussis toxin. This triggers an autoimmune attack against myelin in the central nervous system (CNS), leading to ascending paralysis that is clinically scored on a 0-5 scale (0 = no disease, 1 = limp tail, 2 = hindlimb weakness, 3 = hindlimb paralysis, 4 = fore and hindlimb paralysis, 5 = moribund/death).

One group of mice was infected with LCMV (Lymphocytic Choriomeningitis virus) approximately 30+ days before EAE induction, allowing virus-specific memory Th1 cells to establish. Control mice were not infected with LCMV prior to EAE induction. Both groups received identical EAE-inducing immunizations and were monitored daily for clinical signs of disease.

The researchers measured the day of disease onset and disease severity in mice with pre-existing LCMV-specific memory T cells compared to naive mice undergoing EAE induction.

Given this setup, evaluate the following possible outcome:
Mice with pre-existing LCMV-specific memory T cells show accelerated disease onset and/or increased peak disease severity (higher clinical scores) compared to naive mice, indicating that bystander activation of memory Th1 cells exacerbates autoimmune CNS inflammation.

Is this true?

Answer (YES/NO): YES